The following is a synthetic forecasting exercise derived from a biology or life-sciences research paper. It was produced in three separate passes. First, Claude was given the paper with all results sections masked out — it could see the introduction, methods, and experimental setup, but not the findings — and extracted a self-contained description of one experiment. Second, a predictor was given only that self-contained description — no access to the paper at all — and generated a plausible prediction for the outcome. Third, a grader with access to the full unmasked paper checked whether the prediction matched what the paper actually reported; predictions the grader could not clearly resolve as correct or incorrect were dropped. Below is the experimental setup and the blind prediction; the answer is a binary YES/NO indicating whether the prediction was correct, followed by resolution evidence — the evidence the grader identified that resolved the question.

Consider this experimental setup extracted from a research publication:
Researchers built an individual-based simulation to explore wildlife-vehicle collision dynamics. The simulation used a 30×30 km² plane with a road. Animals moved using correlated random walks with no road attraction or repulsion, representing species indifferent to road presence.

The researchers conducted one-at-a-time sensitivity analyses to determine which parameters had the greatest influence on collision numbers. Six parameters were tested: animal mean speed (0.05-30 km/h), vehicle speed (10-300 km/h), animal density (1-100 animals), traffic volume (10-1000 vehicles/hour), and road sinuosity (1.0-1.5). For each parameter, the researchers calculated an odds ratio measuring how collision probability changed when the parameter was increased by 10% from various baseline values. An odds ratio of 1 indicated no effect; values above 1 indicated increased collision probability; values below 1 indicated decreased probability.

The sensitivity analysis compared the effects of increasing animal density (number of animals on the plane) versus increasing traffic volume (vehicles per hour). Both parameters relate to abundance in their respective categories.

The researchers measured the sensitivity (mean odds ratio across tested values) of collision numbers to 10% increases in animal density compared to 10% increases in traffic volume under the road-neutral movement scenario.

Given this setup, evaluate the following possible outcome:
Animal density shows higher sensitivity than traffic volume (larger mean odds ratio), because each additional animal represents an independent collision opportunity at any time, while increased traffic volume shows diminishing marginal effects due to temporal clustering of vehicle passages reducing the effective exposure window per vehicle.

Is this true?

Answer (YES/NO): NO